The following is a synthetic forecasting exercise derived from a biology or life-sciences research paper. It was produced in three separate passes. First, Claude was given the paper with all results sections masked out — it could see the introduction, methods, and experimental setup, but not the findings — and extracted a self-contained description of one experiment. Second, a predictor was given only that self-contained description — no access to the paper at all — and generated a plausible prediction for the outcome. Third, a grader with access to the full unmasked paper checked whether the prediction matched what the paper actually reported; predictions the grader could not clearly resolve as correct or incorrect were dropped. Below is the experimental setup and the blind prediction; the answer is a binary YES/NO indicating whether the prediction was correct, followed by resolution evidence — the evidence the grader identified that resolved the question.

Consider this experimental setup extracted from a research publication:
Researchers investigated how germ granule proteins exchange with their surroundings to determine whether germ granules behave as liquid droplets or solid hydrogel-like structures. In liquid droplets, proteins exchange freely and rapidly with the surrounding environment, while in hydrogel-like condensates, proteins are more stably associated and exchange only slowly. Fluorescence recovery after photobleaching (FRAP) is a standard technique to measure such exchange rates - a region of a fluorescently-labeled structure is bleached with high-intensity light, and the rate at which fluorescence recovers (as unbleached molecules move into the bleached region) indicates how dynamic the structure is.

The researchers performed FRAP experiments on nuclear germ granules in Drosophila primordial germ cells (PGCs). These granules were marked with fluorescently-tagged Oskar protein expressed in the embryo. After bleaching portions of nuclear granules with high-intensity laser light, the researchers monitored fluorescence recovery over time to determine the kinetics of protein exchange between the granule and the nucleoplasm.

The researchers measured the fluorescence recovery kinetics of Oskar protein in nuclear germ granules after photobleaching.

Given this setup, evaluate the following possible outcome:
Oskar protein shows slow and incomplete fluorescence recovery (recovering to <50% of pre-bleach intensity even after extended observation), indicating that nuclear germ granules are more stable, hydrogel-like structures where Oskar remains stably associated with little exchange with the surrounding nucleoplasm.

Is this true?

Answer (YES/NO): NO